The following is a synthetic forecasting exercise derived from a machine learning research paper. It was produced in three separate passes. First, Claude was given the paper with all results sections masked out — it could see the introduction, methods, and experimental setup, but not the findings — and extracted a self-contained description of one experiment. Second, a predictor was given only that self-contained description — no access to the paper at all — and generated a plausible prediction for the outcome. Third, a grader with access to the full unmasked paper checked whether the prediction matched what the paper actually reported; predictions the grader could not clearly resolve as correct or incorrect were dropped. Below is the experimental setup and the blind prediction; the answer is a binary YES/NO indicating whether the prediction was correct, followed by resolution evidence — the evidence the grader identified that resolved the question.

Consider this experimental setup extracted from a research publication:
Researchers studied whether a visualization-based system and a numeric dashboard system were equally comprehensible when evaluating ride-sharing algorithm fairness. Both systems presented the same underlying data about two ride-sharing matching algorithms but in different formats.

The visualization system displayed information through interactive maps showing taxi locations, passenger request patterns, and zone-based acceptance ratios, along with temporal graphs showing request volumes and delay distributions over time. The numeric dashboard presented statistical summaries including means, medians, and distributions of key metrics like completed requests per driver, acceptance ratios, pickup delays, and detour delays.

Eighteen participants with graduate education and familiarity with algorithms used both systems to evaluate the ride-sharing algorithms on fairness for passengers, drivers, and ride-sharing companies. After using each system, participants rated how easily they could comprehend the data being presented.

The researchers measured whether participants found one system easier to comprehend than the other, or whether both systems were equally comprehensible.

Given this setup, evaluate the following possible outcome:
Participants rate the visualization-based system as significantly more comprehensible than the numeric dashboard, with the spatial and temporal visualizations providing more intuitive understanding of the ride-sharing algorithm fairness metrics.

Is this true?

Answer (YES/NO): NO